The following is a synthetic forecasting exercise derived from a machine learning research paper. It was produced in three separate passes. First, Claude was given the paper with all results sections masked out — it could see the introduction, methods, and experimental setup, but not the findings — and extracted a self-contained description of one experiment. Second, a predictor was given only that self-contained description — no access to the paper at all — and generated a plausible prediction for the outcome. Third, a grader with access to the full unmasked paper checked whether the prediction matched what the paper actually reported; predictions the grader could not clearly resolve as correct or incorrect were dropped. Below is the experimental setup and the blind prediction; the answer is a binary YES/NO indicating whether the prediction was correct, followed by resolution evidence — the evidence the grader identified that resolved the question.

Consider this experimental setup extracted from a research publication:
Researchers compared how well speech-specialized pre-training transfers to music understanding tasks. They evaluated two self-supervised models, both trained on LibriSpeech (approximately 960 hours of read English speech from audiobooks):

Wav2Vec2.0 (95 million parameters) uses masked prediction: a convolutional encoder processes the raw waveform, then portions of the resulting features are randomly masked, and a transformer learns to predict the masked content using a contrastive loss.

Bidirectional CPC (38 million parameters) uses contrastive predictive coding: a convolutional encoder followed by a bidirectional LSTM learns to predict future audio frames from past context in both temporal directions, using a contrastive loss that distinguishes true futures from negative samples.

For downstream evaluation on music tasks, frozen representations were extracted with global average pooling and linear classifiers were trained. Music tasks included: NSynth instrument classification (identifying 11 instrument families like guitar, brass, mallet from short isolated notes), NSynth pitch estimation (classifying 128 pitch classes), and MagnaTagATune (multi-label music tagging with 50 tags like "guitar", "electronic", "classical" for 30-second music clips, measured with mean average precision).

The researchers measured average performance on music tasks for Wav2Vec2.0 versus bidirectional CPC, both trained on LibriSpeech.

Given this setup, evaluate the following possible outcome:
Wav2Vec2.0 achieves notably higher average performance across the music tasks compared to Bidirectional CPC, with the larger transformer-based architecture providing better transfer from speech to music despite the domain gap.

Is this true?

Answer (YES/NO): NO